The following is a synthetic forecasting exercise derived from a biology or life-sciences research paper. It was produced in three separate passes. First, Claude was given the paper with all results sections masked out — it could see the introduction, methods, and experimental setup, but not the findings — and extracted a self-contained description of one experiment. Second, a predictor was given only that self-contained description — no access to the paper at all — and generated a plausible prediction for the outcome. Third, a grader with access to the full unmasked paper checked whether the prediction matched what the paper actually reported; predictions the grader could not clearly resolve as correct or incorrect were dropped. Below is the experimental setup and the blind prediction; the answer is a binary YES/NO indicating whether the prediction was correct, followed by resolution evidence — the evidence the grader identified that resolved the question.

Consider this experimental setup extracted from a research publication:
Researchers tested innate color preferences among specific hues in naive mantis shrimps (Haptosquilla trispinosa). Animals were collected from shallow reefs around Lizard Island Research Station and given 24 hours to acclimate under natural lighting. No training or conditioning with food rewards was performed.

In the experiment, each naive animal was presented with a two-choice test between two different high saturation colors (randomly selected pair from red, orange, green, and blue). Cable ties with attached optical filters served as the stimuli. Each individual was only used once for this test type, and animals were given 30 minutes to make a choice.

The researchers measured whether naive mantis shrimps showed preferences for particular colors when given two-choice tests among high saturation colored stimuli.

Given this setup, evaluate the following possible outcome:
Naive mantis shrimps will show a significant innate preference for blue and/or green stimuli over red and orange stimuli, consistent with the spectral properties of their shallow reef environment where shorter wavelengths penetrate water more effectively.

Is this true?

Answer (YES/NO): NO